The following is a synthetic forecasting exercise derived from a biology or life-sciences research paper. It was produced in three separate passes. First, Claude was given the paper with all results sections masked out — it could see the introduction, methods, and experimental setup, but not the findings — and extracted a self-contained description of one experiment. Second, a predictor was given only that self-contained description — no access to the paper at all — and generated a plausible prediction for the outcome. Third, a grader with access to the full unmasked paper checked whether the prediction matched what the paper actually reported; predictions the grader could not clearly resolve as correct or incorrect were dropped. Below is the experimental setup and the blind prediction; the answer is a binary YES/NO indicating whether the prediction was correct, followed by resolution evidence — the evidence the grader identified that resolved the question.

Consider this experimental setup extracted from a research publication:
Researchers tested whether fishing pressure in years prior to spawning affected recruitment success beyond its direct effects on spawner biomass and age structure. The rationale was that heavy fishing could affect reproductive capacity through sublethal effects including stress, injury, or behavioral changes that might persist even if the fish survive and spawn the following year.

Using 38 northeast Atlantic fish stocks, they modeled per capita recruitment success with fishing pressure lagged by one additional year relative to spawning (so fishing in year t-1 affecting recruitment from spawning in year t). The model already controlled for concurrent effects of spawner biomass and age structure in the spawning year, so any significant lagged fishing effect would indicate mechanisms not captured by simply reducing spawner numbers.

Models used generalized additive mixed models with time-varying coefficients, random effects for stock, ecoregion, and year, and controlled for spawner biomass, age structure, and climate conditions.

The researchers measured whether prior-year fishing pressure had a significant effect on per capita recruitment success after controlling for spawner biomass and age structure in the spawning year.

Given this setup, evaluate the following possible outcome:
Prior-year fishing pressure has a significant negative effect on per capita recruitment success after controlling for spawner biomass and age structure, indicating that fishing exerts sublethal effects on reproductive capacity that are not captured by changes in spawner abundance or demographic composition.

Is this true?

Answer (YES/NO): NO